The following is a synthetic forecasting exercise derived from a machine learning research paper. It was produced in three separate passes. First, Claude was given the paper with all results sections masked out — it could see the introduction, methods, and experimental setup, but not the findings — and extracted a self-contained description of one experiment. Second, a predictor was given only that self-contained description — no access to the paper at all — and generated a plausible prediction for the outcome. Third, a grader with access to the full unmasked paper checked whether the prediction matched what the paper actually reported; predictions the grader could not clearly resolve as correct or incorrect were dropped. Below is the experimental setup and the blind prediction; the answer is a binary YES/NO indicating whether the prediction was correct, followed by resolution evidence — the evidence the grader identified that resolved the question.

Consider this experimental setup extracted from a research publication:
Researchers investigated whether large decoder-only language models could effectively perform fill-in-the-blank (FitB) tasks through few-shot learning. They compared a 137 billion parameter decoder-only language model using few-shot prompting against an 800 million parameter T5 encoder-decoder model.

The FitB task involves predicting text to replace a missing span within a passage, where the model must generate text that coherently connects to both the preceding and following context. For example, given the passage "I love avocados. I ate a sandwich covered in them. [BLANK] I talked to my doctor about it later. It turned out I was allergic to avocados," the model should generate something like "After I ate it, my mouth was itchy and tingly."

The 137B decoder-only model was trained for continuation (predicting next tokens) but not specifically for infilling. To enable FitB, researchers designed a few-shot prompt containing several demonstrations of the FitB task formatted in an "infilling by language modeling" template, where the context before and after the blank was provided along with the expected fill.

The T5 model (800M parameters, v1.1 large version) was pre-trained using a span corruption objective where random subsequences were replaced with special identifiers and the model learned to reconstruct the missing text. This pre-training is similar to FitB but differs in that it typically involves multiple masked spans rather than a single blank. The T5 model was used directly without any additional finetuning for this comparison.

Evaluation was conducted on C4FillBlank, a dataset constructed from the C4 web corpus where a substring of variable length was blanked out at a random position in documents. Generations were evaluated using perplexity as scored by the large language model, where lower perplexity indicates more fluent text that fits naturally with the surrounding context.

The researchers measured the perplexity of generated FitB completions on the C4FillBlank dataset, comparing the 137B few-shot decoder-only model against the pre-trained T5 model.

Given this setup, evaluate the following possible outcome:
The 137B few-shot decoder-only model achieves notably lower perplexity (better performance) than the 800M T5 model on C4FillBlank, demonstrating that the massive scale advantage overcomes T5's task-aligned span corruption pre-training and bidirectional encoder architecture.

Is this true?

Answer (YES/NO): NO